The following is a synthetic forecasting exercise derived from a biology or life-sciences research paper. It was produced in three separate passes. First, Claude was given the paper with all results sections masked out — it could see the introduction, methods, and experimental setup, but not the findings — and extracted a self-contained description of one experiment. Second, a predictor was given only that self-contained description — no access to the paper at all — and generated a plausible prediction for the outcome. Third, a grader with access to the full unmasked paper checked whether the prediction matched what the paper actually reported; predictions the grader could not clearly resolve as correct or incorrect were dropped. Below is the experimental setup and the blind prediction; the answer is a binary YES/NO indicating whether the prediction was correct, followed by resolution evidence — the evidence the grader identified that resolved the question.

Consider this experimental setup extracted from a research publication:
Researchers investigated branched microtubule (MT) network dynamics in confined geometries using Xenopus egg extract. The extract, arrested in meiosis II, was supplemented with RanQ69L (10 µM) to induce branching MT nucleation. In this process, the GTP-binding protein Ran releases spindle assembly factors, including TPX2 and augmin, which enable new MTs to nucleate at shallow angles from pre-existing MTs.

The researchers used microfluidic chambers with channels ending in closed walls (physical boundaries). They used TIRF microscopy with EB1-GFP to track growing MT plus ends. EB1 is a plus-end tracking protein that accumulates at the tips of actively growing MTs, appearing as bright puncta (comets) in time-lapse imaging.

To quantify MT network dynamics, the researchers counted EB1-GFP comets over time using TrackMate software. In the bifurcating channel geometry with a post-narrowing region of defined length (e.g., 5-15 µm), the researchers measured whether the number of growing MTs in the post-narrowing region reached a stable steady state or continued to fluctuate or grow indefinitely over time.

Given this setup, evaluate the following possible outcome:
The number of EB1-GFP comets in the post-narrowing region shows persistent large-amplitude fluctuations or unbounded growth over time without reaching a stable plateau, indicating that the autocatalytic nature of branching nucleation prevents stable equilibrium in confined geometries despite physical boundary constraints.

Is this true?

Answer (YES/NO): NO